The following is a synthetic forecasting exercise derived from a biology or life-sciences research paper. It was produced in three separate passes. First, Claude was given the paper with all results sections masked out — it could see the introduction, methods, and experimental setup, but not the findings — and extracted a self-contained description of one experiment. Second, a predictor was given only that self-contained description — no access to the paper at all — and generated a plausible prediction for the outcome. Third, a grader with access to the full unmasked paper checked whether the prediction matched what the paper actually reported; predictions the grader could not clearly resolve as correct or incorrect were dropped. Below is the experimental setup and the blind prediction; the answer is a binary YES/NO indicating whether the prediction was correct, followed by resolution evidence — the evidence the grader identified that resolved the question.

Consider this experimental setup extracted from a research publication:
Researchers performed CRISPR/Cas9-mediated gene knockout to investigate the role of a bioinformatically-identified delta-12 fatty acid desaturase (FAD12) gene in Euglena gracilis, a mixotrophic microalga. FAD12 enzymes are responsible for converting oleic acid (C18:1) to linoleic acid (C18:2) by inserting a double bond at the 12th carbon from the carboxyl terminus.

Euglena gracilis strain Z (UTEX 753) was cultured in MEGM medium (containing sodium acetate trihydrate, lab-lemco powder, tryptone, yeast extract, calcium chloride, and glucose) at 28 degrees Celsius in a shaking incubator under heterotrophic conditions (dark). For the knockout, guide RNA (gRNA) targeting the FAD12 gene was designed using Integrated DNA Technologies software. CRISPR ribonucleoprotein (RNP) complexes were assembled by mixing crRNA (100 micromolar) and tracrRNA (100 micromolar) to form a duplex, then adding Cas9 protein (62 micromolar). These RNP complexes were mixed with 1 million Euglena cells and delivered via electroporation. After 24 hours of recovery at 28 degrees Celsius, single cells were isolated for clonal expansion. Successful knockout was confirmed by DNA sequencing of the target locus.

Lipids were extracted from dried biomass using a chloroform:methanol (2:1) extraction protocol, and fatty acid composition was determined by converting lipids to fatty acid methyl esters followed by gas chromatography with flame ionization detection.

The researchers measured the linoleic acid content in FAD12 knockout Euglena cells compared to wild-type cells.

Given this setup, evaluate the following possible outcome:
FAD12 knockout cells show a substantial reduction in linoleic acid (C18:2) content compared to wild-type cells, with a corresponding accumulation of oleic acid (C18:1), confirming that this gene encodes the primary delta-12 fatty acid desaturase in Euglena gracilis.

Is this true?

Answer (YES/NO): YES